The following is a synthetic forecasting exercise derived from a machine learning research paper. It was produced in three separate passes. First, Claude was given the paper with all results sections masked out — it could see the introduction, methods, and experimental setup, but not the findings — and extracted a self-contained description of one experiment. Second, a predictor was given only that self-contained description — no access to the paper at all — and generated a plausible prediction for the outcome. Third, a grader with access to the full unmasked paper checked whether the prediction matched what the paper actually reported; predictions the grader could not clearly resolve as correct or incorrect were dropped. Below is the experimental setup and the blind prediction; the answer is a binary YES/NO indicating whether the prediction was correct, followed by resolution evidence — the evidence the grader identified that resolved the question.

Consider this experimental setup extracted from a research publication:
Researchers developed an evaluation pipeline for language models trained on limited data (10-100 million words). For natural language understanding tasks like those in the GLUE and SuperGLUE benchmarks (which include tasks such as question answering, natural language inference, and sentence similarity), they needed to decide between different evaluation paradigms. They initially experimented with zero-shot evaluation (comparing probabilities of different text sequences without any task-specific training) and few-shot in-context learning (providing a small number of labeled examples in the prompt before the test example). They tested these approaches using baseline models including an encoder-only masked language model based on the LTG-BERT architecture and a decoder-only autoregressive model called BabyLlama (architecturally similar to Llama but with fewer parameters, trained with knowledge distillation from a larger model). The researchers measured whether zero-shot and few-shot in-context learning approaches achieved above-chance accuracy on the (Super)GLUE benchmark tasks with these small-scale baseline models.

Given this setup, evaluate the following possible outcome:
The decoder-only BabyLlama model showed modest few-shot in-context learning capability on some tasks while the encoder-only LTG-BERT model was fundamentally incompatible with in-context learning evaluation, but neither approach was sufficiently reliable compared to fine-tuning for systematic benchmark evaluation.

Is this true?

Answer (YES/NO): NO